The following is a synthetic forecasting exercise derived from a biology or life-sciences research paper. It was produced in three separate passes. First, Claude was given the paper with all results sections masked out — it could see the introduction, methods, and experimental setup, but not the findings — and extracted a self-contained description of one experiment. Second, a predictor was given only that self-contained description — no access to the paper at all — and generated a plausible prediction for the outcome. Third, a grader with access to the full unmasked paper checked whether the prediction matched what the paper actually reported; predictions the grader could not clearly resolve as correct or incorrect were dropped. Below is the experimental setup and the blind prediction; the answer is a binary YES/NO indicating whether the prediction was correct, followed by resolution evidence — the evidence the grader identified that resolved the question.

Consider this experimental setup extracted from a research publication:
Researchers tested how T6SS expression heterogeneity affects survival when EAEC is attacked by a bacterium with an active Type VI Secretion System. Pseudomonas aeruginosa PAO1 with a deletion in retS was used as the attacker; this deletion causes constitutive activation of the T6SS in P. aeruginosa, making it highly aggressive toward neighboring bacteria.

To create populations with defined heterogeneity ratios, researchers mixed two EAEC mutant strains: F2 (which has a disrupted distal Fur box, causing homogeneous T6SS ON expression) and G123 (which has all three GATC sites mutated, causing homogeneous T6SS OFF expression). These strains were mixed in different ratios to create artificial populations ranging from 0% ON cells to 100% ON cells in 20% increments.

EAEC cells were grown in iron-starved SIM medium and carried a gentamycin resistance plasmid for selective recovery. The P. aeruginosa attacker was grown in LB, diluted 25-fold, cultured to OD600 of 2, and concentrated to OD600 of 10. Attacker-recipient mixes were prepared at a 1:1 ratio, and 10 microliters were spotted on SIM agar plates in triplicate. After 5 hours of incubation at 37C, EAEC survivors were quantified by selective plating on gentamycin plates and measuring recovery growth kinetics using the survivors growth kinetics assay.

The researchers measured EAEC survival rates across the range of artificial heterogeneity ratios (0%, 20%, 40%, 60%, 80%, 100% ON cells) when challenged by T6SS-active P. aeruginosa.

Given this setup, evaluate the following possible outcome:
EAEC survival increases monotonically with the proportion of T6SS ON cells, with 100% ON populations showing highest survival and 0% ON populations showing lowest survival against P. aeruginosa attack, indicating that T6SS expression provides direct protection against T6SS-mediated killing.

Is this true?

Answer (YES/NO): NO